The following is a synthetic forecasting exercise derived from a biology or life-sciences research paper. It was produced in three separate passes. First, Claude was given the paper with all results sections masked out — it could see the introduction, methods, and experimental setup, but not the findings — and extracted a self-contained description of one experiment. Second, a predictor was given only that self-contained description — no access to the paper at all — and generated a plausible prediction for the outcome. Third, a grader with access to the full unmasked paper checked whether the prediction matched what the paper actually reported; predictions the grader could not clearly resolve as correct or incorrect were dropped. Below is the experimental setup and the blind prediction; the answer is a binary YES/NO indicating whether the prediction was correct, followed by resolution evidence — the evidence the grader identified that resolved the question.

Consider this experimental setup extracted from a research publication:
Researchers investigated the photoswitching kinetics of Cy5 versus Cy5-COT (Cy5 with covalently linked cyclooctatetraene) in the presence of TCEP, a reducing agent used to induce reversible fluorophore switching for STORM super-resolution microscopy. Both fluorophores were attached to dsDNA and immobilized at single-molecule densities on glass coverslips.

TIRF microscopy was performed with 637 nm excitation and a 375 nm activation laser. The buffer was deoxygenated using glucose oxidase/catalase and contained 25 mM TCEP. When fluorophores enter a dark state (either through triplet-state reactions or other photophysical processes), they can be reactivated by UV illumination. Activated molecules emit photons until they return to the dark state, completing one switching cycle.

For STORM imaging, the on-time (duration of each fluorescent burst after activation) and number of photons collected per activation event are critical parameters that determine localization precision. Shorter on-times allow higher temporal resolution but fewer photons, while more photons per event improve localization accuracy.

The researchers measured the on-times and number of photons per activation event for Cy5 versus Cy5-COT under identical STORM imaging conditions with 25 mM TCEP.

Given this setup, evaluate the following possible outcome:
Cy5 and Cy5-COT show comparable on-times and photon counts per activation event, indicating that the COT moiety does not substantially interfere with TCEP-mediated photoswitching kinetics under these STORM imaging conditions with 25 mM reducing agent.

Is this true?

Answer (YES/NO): NO